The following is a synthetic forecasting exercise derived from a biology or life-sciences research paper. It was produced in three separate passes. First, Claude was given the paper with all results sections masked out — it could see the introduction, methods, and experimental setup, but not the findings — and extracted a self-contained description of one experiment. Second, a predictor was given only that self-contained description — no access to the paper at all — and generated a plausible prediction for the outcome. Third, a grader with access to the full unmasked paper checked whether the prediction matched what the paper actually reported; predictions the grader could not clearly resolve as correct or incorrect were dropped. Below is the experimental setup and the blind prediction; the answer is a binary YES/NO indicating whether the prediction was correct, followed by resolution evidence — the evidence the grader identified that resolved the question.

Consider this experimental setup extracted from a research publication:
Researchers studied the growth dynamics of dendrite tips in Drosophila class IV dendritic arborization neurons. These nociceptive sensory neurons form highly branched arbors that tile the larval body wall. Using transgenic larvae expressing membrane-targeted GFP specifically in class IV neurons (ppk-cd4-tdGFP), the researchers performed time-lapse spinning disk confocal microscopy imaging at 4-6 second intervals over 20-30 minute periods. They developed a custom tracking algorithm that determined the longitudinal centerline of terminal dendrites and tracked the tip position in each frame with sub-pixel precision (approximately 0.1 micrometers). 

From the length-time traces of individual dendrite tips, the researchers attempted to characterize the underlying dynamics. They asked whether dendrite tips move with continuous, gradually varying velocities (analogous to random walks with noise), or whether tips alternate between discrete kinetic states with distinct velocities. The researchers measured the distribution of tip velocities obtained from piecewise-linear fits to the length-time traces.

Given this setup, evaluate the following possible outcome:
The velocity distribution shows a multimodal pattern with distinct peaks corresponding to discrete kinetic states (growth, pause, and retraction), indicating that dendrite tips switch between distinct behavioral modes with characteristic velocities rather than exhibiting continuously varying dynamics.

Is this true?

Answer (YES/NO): YES